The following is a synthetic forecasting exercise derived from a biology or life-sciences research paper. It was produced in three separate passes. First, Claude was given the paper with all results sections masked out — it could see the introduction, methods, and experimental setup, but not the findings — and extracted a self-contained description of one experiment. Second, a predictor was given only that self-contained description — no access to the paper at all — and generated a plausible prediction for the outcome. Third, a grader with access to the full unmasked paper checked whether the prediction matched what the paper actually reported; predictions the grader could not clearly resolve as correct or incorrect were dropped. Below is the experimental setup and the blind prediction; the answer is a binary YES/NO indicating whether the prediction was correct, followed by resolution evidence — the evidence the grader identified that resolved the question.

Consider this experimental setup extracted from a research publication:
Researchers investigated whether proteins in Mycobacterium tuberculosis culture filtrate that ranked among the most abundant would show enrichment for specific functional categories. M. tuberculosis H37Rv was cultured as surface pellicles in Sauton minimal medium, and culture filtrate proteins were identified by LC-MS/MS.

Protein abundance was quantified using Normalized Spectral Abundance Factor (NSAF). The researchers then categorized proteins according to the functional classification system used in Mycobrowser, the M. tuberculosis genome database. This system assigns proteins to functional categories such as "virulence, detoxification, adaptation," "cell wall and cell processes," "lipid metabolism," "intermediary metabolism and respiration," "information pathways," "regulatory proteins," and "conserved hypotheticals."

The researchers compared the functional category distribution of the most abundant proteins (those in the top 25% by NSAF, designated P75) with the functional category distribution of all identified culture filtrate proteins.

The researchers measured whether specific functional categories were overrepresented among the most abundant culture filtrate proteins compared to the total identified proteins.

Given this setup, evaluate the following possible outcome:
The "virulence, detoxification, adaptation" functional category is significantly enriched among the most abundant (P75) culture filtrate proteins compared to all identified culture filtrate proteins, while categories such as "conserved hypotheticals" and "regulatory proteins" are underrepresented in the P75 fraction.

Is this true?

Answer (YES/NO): NO